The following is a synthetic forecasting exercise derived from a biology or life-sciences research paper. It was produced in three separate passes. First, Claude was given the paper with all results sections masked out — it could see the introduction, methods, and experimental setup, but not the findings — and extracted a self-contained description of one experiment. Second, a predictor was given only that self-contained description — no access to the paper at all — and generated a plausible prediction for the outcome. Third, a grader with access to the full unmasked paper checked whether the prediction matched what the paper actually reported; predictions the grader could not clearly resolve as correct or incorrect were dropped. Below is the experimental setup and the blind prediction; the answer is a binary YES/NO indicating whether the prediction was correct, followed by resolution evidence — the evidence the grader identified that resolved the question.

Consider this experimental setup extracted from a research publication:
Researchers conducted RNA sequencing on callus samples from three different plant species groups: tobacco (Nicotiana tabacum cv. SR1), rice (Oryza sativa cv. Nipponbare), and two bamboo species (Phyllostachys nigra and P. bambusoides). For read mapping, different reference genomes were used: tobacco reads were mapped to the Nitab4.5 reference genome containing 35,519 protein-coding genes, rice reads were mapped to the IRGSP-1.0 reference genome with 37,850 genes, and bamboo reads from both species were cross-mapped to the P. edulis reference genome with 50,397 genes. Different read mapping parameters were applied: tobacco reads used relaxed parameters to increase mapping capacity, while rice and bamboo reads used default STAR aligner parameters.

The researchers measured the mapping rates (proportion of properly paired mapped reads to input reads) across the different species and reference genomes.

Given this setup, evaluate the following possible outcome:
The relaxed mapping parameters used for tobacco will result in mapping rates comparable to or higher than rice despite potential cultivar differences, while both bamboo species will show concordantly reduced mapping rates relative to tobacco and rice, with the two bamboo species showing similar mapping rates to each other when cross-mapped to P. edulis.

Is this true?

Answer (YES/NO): NO